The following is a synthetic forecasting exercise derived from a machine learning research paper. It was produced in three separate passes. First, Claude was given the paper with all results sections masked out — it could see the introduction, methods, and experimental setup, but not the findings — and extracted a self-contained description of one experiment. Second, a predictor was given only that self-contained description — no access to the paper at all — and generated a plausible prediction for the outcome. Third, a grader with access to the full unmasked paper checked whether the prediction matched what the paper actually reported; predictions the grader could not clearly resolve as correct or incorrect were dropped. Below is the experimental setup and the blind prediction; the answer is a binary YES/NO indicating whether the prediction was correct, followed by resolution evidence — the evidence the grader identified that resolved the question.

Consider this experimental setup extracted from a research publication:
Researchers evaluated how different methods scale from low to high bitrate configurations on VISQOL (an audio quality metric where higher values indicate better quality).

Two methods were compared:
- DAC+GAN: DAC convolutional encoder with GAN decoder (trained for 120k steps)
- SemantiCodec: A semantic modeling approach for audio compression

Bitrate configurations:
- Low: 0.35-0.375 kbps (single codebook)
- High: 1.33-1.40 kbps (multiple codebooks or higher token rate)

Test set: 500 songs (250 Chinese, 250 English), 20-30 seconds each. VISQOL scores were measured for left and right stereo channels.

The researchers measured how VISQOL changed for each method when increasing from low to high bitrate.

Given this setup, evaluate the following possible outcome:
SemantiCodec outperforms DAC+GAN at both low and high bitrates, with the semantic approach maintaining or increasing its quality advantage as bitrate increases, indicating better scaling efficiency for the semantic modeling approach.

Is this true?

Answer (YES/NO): NO